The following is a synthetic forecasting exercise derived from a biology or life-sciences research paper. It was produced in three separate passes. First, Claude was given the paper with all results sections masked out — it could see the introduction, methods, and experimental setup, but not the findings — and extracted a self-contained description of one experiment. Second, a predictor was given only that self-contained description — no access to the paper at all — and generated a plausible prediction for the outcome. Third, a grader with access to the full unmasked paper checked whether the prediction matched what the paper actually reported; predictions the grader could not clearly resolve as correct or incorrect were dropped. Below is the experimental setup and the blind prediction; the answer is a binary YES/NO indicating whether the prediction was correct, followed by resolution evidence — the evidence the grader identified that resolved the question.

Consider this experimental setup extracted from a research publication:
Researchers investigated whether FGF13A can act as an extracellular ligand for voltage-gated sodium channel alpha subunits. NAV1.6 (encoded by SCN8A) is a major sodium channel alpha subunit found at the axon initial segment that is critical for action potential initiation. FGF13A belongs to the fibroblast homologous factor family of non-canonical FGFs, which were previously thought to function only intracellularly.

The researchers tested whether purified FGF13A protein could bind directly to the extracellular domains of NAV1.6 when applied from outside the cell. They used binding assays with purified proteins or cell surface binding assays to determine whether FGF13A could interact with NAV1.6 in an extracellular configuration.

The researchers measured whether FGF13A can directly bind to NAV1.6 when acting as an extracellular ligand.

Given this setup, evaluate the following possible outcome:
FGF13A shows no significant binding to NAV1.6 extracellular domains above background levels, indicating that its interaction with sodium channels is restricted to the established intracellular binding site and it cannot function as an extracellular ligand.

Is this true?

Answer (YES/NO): NO